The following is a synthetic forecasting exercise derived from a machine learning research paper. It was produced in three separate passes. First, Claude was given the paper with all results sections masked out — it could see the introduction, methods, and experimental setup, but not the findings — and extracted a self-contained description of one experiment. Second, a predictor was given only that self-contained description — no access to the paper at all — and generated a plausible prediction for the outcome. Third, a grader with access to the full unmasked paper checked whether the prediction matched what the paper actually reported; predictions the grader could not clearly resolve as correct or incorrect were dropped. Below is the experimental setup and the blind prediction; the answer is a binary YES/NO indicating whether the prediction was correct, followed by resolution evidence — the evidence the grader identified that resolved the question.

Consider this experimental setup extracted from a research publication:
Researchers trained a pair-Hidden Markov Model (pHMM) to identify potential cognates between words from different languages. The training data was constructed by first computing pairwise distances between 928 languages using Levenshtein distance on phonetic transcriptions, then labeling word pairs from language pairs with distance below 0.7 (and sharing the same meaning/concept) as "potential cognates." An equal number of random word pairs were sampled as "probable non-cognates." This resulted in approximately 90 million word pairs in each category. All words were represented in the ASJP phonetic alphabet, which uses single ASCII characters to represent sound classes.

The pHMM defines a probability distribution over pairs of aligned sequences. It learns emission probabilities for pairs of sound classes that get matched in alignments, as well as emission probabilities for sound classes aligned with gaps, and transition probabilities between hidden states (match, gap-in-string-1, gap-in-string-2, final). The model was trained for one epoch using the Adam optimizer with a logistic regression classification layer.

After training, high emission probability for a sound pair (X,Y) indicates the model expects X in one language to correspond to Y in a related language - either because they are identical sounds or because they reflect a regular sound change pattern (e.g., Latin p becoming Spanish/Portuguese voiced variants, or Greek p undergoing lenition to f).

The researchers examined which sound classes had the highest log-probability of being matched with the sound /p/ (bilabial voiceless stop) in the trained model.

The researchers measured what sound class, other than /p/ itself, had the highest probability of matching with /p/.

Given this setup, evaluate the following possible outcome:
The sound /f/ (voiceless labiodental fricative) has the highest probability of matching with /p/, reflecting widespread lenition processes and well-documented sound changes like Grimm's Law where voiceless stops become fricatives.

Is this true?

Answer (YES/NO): YES